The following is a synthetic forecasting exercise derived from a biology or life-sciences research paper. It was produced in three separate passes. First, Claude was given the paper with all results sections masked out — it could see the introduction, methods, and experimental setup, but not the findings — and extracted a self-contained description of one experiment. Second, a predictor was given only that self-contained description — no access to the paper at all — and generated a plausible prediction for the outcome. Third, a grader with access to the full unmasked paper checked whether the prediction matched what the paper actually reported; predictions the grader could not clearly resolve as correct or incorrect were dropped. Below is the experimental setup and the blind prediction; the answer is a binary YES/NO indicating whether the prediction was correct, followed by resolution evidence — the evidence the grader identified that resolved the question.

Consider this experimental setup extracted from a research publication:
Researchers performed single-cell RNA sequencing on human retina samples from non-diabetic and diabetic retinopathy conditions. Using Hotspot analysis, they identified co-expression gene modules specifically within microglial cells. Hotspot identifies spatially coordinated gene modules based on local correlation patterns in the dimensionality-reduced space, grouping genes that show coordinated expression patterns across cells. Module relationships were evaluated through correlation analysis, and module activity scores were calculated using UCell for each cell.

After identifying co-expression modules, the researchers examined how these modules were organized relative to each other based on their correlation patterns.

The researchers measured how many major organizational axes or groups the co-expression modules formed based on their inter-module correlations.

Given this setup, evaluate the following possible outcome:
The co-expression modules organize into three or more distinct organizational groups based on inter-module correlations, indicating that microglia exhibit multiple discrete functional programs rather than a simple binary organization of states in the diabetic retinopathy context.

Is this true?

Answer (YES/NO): NO